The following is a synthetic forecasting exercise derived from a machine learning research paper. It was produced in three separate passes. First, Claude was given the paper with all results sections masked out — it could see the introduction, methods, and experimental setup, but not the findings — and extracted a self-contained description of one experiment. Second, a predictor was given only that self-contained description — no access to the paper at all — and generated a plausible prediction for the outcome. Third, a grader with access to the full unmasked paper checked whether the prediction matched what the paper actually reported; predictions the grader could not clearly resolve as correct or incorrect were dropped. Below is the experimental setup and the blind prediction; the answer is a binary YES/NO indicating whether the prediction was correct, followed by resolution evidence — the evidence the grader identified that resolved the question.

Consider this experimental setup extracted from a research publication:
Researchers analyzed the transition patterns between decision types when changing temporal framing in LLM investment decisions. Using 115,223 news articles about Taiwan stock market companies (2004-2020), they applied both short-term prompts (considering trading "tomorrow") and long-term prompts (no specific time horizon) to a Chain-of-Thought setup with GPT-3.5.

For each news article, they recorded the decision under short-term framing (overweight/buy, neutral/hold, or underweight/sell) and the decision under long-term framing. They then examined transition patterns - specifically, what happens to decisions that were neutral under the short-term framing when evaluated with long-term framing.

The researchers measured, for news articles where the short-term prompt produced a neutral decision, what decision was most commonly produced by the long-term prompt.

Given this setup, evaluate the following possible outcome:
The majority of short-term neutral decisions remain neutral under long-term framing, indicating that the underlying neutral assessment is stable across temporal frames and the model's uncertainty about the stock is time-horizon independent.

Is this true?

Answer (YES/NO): YES